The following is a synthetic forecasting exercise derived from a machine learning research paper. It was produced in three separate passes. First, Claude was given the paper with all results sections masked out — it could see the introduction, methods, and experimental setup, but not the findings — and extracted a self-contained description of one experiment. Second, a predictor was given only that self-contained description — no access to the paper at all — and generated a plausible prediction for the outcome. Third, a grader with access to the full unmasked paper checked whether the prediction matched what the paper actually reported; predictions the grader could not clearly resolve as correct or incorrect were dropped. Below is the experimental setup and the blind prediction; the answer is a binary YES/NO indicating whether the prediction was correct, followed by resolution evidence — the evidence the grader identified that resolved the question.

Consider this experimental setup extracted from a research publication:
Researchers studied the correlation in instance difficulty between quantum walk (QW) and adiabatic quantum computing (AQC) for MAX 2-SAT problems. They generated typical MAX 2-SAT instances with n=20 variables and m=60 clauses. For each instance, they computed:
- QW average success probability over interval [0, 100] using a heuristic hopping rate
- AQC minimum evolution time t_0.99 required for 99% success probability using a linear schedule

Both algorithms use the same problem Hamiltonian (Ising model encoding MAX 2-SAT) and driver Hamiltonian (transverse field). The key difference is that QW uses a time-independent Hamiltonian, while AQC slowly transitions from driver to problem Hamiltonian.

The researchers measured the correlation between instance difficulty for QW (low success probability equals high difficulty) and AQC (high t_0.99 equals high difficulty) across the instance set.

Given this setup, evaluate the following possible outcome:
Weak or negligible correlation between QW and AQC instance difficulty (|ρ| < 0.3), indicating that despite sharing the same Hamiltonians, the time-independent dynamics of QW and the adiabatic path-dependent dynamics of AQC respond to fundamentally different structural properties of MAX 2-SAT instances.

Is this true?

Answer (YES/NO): NO